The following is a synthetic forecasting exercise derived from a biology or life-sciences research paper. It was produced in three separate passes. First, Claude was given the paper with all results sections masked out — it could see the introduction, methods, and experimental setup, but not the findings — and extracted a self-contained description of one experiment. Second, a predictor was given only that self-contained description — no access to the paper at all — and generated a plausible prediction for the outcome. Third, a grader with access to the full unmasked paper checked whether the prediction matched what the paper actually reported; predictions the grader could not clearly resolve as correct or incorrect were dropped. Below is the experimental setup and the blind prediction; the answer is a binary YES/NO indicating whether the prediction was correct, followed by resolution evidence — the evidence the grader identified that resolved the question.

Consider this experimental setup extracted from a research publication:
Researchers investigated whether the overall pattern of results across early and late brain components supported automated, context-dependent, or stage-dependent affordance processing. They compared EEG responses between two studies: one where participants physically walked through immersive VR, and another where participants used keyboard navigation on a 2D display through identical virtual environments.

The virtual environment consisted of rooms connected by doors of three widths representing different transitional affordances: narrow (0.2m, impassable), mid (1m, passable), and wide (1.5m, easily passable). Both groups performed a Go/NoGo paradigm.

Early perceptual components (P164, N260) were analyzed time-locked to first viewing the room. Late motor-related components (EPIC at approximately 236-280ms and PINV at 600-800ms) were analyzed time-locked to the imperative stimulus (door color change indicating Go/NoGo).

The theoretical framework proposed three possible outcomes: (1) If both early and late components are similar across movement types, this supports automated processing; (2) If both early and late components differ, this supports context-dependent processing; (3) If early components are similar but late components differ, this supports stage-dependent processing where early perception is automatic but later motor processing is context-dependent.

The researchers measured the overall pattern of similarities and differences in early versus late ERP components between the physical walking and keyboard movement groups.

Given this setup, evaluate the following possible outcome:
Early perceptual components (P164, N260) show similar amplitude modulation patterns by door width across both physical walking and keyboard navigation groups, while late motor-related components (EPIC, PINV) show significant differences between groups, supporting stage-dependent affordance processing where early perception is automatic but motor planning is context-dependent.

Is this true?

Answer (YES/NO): YES